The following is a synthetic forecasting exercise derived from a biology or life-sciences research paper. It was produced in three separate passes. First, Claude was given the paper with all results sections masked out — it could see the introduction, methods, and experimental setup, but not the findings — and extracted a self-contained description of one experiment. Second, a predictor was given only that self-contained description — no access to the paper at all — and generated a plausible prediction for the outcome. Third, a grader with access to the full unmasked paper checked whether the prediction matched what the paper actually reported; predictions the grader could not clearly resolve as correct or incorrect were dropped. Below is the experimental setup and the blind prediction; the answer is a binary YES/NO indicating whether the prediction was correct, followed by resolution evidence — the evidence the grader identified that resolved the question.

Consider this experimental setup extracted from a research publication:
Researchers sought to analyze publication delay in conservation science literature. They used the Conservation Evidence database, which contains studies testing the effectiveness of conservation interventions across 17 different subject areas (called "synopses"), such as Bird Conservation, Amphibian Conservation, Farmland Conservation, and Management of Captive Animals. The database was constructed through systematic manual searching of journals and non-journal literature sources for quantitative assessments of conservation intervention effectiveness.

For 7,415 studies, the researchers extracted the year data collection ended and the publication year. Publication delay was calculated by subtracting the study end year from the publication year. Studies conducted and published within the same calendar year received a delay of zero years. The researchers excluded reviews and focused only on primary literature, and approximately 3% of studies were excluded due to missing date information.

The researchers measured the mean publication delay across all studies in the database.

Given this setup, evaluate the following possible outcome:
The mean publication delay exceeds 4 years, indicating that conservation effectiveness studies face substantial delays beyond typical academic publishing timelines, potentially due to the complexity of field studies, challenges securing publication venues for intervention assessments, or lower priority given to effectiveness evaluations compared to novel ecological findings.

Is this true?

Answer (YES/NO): NO